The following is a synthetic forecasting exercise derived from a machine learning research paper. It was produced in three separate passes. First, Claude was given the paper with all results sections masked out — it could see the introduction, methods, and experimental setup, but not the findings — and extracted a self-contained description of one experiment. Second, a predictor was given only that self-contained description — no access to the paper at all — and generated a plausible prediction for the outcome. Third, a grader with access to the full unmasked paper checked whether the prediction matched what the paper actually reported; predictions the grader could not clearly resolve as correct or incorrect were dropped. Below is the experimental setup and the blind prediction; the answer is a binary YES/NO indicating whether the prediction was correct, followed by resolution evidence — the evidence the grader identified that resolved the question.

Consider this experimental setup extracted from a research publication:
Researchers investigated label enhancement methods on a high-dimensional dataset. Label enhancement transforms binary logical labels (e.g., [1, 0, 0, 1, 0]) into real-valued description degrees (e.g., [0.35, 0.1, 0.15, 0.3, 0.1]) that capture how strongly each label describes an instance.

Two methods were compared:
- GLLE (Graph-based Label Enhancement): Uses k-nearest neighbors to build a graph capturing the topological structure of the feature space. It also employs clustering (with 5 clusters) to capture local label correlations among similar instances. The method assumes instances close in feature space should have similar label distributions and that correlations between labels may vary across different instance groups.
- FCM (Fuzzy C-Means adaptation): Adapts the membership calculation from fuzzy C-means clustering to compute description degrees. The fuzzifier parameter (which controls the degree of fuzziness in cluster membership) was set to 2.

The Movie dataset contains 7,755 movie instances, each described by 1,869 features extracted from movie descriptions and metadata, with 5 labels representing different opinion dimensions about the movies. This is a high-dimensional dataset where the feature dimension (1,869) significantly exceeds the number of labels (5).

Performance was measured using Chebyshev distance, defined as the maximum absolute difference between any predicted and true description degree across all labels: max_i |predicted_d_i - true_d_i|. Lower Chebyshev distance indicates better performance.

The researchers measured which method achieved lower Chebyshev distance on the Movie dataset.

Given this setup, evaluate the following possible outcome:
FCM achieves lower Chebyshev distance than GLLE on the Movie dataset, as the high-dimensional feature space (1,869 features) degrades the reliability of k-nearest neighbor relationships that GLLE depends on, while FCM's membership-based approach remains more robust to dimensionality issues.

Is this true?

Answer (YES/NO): NO